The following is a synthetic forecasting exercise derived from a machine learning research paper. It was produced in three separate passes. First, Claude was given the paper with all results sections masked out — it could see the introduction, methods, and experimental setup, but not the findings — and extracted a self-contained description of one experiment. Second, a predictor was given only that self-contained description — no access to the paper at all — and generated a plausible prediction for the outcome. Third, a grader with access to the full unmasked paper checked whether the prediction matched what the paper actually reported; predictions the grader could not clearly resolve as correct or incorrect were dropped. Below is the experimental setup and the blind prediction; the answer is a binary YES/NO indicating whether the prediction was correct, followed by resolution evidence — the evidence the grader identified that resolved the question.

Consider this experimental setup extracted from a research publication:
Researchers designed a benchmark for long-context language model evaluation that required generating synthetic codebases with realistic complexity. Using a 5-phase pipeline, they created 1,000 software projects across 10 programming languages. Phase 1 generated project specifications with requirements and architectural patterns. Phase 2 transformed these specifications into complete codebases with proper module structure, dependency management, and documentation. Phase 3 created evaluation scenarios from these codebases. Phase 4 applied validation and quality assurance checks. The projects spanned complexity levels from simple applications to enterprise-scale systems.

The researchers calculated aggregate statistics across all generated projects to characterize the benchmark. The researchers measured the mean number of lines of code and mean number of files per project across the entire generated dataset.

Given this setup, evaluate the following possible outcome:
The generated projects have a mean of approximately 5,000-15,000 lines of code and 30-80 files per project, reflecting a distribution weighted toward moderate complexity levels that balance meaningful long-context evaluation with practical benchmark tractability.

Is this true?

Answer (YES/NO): YES